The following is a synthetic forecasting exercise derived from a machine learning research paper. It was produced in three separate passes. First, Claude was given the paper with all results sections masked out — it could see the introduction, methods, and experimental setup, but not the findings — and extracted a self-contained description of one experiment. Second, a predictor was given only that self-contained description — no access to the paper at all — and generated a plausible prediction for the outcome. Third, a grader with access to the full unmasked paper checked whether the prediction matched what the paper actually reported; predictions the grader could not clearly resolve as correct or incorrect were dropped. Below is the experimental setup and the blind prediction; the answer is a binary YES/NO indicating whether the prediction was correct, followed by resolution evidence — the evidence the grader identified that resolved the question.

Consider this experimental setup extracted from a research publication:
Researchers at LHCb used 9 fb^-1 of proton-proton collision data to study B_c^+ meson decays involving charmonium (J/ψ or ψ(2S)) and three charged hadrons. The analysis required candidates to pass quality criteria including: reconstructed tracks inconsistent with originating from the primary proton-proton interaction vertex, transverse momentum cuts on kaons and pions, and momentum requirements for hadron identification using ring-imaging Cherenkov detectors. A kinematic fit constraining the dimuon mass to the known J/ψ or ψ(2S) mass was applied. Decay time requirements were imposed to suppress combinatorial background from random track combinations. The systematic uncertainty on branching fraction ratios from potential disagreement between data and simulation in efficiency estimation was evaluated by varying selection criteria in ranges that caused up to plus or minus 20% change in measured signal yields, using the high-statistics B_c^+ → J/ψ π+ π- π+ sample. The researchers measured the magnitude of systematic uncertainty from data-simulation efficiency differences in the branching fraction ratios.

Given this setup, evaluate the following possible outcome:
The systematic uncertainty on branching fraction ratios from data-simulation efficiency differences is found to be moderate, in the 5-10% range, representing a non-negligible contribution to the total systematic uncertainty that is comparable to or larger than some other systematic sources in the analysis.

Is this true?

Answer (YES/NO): NO